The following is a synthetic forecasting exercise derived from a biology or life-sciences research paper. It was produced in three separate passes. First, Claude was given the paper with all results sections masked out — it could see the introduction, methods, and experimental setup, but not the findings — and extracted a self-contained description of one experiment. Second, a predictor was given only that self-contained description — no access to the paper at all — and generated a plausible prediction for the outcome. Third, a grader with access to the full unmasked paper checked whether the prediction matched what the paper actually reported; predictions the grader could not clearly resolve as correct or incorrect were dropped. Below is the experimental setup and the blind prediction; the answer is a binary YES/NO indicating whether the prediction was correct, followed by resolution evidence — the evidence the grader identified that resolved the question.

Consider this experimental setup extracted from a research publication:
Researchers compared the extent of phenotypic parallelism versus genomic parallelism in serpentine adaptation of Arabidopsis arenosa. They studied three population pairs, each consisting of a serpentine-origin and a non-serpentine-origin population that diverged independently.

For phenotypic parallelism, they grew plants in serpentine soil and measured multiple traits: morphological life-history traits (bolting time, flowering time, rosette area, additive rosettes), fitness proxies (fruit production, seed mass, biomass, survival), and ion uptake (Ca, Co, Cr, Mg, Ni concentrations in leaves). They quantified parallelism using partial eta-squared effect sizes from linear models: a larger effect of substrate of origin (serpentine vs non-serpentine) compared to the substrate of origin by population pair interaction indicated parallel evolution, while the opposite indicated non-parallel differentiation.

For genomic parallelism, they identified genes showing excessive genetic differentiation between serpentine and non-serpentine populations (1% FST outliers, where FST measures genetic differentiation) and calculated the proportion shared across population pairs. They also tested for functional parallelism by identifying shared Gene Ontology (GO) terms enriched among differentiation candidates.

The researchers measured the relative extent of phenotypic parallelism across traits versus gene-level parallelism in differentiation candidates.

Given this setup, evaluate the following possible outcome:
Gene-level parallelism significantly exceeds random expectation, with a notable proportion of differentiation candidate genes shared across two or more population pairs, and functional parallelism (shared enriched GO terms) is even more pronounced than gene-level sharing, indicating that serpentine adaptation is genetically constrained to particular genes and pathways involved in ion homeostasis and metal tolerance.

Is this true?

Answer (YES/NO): NO